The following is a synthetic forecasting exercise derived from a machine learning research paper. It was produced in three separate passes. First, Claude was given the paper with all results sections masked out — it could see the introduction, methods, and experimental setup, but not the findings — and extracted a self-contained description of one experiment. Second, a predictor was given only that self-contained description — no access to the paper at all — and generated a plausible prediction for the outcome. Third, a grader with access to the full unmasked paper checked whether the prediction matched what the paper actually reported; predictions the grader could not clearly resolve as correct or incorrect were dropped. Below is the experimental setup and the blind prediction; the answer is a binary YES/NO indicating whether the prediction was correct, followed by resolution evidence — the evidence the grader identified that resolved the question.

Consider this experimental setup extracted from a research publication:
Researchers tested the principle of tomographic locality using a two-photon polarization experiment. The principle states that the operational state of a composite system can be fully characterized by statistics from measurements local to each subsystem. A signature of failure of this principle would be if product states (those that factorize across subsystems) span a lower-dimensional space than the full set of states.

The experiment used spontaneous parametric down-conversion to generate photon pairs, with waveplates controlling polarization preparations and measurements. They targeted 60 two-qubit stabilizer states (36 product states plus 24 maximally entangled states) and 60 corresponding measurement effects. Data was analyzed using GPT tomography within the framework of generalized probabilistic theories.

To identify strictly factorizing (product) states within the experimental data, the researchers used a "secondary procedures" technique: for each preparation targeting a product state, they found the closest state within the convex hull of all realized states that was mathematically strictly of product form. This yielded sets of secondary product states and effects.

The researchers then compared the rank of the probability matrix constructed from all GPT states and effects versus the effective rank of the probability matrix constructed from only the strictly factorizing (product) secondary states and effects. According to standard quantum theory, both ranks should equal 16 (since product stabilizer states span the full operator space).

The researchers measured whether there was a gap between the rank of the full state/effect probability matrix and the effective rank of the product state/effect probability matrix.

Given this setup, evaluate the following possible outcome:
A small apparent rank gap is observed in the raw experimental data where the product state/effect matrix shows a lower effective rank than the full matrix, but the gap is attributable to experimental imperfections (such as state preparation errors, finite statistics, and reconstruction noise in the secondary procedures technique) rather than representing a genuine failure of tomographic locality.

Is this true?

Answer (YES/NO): NO